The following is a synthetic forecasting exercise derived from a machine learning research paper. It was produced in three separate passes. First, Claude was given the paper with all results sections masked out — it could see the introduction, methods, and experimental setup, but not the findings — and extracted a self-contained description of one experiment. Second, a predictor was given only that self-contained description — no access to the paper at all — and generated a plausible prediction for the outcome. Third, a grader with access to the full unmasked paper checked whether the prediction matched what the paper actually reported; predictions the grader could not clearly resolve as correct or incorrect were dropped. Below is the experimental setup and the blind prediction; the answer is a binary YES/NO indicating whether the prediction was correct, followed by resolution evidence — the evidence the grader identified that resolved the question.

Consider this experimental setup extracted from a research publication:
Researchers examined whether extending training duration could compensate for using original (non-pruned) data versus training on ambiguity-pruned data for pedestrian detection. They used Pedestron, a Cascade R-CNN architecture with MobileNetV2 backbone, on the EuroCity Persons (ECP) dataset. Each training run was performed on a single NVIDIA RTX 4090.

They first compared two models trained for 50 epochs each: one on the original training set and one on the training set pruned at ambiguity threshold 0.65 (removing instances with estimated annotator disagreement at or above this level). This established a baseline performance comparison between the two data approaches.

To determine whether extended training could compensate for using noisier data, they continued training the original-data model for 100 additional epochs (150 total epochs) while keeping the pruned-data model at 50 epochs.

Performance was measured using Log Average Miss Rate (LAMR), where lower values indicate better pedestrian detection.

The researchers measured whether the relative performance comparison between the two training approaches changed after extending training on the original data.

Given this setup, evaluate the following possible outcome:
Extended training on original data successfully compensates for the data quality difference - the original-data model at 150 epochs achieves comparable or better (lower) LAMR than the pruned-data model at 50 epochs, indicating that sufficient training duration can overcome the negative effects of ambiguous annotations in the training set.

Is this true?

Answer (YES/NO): NO